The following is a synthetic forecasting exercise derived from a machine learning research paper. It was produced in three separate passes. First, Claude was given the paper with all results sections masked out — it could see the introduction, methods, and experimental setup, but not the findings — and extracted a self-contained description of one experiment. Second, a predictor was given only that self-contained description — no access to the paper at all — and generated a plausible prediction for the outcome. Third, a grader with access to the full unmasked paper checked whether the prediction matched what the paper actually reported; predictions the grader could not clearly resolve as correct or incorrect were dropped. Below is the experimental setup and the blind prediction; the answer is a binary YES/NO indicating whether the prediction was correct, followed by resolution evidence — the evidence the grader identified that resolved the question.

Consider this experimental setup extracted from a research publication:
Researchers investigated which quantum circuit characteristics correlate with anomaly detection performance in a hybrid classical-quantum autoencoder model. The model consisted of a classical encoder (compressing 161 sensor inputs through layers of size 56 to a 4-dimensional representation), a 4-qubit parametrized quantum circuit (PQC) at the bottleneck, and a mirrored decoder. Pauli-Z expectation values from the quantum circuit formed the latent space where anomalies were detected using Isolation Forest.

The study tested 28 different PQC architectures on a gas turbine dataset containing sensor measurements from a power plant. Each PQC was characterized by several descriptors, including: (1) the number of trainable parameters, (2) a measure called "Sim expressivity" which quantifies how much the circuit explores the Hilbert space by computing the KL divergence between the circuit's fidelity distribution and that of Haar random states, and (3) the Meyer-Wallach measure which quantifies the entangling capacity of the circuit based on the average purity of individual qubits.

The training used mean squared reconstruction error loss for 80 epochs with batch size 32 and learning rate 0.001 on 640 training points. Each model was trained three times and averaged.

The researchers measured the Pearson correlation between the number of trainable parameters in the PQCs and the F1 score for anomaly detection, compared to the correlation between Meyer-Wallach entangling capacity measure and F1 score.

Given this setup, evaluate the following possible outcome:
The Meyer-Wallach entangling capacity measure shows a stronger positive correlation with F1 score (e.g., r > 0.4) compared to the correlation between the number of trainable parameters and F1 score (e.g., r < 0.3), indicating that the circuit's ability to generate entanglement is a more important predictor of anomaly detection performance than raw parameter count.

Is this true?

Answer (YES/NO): YES